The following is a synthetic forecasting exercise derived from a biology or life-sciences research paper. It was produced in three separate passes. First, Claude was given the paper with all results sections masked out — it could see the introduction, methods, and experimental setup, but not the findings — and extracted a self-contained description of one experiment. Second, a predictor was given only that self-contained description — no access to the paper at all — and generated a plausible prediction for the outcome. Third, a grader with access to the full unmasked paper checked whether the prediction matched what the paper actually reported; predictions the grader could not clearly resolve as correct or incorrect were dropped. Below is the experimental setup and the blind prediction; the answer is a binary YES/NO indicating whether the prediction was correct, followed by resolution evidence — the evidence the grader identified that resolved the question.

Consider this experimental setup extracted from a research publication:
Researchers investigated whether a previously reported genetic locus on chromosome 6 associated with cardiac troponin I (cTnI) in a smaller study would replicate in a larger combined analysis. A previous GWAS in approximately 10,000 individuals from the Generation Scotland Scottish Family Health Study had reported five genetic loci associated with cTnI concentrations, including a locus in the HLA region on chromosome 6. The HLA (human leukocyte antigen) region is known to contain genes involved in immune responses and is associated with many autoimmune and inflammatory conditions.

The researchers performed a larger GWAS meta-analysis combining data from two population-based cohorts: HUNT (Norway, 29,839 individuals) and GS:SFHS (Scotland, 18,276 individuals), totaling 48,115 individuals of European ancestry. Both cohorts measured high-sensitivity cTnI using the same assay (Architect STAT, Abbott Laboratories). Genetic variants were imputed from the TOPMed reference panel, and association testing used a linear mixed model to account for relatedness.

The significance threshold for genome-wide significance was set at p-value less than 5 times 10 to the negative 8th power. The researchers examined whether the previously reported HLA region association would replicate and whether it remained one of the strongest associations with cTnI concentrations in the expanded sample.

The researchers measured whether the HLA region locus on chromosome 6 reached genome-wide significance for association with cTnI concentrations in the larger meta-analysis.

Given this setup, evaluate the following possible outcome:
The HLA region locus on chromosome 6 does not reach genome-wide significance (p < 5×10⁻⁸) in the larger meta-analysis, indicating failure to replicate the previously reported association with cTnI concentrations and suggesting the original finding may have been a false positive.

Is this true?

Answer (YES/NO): NO